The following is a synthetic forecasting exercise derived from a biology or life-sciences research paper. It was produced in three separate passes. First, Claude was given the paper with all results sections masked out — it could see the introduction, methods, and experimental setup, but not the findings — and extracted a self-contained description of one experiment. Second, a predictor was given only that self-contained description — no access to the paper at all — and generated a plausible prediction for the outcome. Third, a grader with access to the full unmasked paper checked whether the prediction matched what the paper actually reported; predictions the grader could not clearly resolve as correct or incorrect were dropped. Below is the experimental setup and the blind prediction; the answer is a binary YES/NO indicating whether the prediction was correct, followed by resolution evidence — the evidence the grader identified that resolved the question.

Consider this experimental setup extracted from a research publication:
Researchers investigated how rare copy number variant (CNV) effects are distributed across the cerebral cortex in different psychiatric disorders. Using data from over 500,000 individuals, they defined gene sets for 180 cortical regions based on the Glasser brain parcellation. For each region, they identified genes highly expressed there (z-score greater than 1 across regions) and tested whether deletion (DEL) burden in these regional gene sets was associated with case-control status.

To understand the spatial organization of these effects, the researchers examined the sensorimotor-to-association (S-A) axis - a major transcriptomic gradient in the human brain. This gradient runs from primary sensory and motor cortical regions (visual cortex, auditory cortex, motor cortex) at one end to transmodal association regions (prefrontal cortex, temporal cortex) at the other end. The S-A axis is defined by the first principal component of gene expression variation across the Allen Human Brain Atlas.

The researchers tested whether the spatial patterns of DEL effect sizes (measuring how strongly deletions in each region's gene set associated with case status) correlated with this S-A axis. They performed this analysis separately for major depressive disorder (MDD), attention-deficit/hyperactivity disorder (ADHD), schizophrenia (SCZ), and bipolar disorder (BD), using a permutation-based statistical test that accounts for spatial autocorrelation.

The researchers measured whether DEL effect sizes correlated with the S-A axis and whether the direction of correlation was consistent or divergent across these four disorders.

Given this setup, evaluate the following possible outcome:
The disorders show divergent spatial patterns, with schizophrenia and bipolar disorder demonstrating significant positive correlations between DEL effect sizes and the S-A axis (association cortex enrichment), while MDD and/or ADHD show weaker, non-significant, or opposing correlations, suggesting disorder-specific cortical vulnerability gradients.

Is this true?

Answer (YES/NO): NO